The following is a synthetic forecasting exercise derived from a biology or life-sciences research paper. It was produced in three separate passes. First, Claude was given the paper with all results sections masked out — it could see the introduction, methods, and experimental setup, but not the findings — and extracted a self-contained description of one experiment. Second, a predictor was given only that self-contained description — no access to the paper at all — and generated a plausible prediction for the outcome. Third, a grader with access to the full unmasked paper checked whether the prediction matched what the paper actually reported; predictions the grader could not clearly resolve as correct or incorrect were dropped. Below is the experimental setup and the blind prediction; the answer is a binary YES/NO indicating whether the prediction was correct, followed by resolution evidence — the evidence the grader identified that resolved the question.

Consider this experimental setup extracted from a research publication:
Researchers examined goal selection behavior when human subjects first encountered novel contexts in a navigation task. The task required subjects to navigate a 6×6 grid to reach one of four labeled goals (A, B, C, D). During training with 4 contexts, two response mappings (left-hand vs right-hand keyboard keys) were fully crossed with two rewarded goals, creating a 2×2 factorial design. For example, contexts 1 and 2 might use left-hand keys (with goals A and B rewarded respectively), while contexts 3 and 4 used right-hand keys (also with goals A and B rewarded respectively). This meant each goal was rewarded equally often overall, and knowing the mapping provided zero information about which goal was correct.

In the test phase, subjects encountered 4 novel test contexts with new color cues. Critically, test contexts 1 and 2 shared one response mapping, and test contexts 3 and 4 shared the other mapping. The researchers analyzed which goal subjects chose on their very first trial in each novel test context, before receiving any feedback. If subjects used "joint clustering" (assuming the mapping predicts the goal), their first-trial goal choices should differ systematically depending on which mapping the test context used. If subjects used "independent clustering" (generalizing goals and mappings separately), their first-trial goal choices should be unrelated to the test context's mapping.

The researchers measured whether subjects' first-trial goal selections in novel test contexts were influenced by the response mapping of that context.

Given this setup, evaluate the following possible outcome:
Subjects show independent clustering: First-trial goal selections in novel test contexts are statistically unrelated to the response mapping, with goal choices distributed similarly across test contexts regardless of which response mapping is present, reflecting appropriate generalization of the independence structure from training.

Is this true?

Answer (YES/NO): YES